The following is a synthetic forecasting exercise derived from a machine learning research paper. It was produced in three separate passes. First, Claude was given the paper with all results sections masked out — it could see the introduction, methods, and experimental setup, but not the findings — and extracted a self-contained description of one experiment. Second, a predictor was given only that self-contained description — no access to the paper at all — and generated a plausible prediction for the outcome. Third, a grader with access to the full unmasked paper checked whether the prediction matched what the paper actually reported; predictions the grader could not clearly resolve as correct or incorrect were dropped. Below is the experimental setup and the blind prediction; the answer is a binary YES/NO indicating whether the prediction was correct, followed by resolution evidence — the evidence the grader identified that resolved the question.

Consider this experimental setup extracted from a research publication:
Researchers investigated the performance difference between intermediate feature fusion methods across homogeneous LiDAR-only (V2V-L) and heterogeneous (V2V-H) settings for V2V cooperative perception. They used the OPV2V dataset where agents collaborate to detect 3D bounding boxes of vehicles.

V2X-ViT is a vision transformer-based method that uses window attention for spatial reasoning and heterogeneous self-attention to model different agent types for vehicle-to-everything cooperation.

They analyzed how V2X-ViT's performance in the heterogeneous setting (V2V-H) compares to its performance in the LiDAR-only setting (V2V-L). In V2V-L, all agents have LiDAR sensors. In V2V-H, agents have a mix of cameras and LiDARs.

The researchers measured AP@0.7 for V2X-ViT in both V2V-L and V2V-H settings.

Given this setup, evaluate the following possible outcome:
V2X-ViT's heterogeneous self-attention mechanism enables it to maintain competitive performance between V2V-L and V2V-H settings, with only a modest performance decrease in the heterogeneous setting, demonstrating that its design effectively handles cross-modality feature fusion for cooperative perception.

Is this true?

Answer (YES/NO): NO